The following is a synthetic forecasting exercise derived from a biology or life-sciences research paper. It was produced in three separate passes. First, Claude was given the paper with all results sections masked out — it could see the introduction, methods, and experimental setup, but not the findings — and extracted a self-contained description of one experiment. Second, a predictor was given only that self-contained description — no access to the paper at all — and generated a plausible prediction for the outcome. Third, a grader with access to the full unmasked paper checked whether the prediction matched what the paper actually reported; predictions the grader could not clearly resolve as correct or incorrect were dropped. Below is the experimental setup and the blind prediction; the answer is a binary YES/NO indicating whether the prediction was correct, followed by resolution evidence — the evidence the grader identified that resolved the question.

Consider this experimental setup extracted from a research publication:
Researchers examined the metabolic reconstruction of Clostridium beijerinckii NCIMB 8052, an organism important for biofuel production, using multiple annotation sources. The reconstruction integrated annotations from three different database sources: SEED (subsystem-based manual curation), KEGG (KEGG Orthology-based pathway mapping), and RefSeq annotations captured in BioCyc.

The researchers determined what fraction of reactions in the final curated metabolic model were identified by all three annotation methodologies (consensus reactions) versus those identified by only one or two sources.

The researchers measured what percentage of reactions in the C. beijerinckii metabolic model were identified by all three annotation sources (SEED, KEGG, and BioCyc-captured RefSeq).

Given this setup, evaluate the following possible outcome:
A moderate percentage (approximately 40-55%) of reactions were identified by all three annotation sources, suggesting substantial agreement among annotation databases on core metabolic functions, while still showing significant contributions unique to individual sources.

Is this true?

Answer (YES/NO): NO